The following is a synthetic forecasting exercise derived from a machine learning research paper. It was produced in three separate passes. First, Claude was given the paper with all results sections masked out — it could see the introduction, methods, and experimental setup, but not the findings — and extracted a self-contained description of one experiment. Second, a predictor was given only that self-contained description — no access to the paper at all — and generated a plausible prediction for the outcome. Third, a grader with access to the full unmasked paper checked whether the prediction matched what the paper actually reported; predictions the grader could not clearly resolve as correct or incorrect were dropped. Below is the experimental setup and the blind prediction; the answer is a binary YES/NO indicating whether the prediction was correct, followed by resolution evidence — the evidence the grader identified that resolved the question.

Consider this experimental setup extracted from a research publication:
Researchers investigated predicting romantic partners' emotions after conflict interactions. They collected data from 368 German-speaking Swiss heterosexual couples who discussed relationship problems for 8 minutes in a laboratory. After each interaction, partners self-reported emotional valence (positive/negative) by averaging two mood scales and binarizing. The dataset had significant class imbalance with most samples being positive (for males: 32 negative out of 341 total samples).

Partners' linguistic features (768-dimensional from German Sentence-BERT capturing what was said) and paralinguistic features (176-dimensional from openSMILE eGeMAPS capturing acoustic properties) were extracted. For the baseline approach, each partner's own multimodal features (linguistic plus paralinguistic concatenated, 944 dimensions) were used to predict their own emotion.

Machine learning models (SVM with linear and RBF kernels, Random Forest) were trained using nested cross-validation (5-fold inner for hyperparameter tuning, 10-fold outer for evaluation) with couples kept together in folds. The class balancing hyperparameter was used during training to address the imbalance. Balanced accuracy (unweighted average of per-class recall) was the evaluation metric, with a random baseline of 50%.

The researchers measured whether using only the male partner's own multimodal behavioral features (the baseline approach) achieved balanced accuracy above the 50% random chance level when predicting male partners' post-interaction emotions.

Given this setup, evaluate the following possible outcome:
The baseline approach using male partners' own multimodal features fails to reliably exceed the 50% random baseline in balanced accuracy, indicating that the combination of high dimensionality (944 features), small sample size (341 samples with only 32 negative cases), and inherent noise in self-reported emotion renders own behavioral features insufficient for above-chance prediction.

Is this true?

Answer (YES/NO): YES